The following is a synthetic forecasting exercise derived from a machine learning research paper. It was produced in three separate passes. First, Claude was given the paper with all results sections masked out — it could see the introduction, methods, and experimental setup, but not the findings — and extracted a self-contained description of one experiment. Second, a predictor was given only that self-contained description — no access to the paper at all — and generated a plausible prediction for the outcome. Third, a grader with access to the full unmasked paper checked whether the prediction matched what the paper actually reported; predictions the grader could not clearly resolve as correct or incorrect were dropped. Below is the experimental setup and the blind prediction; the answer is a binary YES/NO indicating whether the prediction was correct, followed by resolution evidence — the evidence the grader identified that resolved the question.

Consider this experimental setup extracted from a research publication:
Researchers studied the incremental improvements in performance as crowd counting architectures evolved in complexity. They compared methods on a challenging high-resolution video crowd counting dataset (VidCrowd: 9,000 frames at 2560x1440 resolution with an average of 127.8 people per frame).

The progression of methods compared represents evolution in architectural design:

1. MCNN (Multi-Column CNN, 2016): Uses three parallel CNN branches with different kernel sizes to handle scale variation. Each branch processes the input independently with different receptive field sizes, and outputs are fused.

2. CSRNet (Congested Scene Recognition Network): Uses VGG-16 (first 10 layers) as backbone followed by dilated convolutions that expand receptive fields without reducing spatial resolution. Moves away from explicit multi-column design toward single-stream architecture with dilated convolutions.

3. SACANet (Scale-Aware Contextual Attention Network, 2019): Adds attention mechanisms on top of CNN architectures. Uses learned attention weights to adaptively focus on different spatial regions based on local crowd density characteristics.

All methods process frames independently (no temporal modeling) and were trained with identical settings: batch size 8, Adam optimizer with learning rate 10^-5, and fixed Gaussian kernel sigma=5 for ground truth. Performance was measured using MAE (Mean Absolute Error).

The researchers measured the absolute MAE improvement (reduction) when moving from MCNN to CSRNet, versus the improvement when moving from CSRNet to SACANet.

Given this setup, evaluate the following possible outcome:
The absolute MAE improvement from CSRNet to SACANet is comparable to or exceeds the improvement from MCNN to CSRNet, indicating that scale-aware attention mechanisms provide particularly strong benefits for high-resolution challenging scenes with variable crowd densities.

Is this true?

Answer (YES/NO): NO